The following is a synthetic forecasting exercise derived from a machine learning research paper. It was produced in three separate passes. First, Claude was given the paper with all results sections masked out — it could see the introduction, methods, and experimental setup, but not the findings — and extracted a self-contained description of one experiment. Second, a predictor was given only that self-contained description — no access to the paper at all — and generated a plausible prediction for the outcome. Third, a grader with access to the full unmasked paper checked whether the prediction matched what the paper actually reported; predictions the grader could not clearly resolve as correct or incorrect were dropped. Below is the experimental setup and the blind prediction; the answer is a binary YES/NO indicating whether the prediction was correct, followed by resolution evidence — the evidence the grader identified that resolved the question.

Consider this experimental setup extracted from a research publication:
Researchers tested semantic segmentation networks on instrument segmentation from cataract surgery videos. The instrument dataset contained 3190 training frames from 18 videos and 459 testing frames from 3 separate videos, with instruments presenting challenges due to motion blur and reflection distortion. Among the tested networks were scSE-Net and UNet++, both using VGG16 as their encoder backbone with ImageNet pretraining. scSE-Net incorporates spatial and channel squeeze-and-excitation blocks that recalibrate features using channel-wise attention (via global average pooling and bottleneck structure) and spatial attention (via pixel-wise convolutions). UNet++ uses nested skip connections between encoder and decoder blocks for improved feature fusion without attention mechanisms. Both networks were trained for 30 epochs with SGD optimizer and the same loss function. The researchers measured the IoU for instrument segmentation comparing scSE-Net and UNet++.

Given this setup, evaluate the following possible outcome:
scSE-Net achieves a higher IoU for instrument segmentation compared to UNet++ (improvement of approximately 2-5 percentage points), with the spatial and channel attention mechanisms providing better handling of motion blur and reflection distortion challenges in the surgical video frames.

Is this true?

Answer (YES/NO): NO